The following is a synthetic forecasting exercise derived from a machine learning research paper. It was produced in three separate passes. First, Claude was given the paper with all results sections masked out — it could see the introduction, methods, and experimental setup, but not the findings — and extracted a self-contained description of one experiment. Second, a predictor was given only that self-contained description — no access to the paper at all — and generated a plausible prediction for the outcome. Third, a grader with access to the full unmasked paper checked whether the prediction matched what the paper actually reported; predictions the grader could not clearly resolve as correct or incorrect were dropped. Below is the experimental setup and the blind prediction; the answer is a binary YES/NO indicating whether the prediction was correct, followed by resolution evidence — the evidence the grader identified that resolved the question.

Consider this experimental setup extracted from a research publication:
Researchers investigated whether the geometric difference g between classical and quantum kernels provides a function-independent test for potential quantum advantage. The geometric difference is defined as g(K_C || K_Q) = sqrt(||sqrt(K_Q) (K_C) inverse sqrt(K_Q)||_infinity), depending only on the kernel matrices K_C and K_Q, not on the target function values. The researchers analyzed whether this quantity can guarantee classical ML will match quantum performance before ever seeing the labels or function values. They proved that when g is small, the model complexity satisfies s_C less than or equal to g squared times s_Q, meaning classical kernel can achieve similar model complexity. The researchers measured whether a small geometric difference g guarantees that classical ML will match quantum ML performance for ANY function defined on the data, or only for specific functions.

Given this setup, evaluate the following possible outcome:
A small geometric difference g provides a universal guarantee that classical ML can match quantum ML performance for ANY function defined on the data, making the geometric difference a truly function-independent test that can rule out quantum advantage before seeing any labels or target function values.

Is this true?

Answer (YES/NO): YES